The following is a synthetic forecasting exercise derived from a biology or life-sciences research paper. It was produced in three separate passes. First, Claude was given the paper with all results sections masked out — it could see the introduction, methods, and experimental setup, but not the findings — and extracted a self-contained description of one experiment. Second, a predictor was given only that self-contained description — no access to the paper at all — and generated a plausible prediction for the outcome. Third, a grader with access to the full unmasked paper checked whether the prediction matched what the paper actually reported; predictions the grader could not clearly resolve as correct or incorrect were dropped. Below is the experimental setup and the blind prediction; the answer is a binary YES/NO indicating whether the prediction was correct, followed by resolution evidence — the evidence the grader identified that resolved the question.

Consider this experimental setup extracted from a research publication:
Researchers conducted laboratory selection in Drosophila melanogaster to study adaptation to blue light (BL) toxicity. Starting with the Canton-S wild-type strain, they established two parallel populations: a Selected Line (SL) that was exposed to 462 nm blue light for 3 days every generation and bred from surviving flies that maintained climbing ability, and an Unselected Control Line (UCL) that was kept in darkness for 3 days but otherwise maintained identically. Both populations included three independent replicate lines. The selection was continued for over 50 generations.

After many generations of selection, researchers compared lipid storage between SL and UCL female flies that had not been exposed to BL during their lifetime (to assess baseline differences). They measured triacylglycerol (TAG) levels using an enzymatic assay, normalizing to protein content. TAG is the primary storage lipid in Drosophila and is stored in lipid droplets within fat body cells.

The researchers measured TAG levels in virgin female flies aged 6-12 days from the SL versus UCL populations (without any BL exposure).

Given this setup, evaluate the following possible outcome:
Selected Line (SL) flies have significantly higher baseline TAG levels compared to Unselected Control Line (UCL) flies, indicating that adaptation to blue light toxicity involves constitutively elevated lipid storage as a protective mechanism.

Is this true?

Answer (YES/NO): YES